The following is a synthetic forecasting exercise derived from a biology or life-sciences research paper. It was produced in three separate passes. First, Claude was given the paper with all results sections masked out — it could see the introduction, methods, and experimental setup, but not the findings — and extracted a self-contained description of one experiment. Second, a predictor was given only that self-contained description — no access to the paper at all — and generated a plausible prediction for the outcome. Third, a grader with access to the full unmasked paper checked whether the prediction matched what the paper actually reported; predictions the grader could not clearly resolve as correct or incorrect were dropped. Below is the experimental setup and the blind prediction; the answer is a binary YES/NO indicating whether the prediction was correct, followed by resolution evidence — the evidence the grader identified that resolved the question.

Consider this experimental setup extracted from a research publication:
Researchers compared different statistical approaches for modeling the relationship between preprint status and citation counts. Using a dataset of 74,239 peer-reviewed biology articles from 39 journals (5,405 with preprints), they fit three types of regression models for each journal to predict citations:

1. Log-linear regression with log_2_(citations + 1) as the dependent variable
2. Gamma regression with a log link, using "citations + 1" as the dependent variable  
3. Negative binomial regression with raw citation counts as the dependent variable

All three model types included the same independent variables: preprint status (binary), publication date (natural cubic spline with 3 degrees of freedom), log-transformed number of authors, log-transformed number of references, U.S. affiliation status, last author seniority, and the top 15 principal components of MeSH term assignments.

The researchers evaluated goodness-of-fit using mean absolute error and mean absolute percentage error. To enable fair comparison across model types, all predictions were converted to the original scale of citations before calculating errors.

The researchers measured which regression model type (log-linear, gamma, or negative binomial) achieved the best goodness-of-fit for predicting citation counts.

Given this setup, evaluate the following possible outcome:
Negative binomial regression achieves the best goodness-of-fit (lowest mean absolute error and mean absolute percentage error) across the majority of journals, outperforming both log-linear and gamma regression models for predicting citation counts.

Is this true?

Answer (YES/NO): NO